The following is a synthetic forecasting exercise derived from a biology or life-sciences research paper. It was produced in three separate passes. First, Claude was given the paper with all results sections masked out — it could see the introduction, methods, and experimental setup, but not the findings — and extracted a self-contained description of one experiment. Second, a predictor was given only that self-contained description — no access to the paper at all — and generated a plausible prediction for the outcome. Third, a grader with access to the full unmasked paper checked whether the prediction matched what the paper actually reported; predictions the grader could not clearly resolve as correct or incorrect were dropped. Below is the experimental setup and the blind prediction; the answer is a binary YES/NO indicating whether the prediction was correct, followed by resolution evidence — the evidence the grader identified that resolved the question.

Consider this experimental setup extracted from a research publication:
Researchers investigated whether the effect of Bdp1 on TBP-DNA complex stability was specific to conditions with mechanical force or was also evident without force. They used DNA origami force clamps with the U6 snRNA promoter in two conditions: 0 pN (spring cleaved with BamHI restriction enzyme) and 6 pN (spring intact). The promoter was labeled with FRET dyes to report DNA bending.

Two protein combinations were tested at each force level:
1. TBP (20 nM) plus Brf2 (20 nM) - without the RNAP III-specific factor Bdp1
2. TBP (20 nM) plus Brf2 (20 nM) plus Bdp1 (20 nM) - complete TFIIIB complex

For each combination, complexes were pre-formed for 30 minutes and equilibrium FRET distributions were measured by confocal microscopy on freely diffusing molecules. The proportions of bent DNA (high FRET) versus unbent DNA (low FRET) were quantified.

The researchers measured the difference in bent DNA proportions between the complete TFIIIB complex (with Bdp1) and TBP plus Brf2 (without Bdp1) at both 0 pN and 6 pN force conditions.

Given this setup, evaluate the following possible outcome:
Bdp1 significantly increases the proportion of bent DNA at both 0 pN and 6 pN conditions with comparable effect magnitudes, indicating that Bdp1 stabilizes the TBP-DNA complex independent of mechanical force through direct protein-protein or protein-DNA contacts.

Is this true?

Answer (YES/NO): NO